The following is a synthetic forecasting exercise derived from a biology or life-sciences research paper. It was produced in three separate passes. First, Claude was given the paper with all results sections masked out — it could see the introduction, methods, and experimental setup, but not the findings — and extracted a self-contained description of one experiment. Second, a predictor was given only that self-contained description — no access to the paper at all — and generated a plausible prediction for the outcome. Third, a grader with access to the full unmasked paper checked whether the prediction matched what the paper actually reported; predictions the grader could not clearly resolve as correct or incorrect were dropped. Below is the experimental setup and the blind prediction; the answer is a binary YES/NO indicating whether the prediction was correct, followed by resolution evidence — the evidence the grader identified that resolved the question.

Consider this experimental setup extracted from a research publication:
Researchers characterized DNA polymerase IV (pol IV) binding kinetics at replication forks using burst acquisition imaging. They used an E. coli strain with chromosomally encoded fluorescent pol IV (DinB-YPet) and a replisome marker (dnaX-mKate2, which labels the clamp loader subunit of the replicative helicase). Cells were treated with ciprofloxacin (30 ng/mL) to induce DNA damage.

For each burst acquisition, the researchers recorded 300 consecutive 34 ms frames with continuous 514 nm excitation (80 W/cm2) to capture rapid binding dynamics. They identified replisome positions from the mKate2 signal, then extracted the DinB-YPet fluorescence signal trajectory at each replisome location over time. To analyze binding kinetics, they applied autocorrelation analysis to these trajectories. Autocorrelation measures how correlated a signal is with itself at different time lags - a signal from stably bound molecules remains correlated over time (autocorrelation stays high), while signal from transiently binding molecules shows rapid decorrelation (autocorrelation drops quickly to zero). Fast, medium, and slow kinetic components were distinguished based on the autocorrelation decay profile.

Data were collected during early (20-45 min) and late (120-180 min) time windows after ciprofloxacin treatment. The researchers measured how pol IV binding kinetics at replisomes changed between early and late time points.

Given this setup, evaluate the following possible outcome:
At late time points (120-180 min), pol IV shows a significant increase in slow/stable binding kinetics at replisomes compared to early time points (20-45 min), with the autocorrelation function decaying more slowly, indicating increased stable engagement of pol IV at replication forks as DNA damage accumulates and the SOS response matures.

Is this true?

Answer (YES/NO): YES